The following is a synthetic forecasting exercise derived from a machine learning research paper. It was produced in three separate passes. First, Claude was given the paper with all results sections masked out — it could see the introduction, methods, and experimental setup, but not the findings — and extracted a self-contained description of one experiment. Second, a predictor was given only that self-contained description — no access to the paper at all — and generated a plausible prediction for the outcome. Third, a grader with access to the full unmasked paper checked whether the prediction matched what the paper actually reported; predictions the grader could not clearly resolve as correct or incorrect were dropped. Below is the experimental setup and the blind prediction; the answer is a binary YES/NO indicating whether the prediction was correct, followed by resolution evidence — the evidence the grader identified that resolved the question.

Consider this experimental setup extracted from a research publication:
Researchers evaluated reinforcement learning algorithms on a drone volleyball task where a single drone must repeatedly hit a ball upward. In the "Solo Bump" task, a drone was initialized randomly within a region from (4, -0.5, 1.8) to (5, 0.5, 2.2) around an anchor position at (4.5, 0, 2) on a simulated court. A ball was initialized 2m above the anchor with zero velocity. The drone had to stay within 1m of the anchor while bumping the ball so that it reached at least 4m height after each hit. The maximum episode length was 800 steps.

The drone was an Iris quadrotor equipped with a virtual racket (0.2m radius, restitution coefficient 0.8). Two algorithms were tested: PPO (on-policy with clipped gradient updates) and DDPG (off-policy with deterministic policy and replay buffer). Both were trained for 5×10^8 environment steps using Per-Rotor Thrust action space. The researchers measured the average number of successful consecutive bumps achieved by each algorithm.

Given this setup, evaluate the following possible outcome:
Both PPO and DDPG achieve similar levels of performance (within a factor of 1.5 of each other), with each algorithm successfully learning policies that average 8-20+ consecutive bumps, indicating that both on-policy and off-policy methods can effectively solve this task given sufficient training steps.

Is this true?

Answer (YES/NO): NO